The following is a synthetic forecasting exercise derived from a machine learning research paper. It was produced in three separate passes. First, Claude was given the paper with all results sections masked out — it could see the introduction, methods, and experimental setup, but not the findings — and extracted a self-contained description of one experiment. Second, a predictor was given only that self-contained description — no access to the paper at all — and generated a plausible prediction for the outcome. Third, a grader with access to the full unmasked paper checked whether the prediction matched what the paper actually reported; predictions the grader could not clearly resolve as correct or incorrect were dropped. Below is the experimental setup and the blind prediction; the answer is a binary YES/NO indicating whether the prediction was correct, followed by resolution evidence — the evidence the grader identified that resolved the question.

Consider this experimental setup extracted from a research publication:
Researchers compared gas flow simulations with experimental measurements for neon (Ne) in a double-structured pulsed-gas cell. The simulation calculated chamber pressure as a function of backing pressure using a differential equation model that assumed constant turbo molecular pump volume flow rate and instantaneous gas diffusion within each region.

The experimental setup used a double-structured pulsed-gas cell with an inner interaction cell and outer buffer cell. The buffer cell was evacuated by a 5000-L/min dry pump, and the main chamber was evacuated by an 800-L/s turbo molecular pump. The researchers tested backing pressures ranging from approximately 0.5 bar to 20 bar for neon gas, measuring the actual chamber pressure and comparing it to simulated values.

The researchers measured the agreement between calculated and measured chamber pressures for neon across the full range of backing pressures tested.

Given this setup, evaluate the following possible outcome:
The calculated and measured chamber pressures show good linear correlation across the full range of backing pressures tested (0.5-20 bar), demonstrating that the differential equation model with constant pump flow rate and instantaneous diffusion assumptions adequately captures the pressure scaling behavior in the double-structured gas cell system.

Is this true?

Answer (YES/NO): YES